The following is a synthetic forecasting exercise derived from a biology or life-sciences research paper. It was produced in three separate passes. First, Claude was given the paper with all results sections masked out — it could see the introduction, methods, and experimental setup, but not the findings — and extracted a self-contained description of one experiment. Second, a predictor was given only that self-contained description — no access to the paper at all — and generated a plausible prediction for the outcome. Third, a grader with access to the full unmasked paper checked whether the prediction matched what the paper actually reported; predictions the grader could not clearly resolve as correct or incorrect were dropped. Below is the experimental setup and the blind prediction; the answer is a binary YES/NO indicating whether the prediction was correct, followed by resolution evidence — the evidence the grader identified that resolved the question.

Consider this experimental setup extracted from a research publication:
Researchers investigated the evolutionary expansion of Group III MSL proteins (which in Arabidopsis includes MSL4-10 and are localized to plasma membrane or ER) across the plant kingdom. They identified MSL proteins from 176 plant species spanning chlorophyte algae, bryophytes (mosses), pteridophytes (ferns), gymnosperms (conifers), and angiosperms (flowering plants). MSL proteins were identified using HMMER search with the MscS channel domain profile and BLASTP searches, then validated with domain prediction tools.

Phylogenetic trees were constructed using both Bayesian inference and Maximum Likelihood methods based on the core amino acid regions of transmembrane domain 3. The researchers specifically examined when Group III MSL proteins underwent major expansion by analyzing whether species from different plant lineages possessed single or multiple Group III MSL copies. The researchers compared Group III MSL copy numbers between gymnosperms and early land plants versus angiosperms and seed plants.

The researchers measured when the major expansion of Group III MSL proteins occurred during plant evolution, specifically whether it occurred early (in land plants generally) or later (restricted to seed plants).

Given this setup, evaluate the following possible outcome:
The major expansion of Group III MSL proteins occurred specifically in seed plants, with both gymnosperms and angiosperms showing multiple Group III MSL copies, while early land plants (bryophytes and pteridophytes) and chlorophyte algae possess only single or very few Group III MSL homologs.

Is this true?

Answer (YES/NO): YES